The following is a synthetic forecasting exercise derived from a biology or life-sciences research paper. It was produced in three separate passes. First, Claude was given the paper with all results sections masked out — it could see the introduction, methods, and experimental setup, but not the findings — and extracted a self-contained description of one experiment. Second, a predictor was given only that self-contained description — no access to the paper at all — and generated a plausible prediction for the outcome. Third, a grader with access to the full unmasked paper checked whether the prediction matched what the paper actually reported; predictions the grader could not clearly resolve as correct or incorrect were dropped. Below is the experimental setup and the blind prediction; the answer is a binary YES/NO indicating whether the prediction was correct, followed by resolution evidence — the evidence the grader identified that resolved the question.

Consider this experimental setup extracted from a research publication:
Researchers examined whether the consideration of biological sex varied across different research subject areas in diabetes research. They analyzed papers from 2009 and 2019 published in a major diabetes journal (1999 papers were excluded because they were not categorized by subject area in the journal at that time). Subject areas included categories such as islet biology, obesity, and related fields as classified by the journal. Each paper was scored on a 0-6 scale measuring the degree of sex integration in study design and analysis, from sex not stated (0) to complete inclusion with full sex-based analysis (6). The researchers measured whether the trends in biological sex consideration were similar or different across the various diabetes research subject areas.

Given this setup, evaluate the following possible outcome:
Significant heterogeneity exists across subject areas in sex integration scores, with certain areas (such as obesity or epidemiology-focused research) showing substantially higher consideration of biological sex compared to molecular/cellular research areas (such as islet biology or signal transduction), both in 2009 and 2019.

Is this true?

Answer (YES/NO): NO